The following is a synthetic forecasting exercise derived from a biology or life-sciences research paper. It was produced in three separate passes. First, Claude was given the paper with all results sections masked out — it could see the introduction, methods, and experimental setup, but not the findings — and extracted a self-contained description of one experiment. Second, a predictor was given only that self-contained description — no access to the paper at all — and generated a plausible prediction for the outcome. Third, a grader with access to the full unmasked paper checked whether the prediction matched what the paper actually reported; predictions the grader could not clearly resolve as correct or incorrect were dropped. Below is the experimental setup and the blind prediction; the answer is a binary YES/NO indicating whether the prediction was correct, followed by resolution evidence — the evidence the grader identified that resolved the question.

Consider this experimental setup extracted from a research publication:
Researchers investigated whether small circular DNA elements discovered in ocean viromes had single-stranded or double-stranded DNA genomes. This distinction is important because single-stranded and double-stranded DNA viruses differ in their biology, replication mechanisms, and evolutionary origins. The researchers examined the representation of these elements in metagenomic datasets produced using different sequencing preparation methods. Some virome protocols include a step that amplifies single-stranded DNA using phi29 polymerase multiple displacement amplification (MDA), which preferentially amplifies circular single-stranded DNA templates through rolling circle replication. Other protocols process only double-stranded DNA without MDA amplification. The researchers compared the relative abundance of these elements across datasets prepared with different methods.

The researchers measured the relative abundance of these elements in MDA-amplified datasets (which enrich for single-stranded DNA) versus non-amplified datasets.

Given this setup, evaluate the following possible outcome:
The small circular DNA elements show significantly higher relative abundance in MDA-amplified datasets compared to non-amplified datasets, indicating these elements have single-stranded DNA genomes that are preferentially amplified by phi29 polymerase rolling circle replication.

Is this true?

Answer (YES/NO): NO